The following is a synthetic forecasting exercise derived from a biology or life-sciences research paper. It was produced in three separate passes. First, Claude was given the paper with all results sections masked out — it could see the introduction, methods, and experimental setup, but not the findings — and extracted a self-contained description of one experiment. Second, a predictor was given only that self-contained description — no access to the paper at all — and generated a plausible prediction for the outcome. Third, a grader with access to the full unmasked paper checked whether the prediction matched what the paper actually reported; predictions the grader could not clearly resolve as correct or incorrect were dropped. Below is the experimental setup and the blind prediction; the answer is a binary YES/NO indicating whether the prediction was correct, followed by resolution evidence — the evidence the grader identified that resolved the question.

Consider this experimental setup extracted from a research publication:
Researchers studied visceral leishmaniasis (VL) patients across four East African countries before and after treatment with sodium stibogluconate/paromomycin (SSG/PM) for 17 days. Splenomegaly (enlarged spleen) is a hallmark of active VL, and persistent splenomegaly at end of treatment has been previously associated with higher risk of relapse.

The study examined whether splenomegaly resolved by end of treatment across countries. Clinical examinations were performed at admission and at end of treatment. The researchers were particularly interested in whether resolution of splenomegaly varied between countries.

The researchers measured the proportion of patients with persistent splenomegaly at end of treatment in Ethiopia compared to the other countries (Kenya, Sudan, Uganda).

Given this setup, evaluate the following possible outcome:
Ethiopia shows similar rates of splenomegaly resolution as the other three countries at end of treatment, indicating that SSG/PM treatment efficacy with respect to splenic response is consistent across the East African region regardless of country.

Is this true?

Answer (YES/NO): NO